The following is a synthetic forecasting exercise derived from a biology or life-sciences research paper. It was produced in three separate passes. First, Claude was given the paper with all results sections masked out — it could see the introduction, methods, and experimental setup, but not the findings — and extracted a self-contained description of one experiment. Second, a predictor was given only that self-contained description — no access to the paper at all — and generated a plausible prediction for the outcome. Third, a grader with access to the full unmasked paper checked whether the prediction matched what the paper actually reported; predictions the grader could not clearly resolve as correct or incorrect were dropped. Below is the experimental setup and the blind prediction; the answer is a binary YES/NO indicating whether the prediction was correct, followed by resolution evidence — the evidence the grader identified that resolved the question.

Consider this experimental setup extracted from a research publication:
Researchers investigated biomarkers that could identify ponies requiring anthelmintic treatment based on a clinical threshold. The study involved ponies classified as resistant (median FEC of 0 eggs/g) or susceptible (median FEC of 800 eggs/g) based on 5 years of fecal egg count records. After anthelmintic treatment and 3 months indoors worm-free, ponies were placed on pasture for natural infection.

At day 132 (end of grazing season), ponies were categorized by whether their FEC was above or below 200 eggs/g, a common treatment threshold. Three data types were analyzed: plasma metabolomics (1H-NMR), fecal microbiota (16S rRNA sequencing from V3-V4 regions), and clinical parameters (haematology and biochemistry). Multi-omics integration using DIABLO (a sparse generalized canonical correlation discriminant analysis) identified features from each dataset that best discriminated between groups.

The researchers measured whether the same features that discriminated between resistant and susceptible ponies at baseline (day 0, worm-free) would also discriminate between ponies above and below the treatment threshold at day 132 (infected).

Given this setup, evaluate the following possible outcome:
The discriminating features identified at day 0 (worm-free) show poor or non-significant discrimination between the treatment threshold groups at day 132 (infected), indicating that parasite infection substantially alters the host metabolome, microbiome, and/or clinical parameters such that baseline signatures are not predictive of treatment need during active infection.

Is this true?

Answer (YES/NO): NO